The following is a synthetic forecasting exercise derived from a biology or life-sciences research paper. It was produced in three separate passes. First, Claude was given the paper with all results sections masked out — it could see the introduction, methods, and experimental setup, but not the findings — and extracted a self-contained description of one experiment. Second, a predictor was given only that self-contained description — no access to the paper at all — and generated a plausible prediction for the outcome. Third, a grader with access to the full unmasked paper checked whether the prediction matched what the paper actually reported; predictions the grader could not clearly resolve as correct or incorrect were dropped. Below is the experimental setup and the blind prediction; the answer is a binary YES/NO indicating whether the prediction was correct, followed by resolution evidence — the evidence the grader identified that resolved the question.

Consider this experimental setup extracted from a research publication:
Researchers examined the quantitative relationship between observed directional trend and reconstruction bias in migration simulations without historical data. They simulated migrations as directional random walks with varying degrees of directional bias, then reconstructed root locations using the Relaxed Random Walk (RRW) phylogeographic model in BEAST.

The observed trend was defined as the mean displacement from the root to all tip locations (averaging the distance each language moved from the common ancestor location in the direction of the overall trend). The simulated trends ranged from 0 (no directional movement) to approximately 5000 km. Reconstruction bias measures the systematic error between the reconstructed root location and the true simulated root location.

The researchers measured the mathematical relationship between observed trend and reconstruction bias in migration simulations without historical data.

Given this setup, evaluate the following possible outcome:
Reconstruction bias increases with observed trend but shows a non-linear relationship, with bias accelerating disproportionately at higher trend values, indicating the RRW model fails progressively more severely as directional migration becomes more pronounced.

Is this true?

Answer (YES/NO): NO